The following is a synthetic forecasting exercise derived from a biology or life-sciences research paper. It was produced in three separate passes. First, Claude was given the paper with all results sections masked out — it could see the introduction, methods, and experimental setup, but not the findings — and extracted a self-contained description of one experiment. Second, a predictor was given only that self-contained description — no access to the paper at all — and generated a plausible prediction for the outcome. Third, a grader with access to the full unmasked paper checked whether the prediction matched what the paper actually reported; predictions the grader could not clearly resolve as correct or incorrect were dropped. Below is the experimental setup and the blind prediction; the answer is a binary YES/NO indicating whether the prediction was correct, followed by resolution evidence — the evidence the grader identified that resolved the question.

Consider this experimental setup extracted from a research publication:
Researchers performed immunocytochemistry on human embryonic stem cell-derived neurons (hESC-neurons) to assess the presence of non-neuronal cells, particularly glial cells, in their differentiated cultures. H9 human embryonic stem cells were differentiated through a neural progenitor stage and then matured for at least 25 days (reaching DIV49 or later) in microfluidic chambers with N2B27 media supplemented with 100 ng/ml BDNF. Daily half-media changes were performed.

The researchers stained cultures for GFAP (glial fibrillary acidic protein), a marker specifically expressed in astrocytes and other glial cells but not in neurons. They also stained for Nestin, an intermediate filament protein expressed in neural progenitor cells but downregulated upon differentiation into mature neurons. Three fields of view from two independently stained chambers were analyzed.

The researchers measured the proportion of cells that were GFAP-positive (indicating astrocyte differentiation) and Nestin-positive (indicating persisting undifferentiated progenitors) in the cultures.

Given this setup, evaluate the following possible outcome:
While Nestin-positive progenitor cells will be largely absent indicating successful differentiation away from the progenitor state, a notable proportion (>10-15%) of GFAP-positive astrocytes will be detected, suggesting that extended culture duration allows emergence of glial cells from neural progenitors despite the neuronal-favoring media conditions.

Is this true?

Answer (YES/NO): NO